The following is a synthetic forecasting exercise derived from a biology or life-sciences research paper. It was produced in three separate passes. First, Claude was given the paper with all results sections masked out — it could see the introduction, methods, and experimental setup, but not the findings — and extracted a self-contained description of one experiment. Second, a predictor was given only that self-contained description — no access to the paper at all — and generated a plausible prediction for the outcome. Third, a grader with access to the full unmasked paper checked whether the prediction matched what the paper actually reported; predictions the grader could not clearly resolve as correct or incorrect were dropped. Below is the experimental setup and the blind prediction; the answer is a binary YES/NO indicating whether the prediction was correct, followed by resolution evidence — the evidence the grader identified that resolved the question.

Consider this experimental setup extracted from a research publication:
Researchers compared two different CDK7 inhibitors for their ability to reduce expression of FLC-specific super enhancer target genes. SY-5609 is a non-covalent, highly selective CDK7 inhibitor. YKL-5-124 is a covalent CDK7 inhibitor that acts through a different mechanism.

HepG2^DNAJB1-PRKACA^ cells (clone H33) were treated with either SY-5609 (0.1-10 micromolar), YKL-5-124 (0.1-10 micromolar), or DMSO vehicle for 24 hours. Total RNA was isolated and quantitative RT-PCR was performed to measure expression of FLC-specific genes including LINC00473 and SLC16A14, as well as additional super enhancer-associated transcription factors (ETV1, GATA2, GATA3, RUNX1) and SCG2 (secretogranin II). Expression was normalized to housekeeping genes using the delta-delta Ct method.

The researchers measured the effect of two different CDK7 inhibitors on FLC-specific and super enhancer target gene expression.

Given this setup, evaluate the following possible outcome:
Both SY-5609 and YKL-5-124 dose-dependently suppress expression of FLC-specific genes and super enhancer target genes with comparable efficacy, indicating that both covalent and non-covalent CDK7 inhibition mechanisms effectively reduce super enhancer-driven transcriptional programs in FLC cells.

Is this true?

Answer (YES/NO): YES